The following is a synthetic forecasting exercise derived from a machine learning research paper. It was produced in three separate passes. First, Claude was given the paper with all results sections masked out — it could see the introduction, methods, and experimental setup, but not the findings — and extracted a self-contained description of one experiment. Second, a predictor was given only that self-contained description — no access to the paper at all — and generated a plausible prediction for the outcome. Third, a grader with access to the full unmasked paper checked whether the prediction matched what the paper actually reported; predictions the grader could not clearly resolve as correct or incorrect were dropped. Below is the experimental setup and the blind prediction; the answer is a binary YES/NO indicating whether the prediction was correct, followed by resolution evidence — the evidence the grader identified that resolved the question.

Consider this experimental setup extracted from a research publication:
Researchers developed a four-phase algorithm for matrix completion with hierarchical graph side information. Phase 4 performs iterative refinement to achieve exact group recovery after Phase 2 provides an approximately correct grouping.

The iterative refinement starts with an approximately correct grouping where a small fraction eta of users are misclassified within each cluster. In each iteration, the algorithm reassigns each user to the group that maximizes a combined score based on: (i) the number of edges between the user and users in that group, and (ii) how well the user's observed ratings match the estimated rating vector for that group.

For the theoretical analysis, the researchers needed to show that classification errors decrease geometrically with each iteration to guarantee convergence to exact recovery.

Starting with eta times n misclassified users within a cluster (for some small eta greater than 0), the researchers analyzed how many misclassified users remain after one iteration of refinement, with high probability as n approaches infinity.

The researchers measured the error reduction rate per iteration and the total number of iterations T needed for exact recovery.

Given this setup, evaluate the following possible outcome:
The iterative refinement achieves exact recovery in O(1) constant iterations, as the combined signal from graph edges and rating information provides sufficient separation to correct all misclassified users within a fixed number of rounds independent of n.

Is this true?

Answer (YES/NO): NO